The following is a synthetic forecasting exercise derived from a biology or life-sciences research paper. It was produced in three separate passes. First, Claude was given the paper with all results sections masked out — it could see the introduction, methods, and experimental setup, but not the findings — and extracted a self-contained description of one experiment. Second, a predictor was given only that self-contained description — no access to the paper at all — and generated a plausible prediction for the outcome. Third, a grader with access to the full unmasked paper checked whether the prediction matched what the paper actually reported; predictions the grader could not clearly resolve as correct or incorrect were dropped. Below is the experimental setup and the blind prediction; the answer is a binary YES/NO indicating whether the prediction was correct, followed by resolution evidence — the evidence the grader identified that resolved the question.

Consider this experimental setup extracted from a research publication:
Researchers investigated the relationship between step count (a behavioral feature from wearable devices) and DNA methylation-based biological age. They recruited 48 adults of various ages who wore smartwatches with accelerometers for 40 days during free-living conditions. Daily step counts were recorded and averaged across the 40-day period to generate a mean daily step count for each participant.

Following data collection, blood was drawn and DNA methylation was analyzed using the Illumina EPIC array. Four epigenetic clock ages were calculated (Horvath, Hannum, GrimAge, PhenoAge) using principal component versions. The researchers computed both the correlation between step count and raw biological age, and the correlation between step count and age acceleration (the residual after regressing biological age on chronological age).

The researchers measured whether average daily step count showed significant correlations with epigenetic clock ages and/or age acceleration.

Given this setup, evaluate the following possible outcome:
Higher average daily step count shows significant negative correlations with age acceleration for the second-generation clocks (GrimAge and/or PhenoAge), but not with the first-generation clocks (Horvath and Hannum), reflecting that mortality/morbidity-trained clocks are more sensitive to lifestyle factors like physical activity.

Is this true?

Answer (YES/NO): NO